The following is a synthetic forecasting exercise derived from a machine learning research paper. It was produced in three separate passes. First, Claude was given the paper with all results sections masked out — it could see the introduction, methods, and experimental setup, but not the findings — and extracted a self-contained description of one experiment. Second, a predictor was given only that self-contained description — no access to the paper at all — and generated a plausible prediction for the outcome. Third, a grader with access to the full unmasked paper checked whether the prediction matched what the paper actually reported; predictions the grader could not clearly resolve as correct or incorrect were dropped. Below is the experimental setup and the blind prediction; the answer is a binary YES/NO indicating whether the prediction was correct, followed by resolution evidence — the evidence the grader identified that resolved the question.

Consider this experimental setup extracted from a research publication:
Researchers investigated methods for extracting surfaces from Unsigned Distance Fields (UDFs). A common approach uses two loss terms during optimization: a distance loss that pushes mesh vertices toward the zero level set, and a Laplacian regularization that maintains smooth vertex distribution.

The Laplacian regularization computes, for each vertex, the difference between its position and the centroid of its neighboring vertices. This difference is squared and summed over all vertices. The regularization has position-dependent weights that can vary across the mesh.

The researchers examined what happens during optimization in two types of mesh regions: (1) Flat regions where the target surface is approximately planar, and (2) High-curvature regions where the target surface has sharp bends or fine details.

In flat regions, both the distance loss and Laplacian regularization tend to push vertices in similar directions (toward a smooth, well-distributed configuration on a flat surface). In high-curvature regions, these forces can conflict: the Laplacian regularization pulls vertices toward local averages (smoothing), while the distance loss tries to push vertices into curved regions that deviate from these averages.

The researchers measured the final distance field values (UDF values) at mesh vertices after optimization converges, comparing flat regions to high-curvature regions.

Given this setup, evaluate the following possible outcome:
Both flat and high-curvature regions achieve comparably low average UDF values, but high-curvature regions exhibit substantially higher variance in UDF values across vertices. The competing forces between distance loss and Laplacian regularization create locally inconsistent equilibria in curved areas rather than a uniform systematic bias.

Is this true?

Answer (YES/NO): NO